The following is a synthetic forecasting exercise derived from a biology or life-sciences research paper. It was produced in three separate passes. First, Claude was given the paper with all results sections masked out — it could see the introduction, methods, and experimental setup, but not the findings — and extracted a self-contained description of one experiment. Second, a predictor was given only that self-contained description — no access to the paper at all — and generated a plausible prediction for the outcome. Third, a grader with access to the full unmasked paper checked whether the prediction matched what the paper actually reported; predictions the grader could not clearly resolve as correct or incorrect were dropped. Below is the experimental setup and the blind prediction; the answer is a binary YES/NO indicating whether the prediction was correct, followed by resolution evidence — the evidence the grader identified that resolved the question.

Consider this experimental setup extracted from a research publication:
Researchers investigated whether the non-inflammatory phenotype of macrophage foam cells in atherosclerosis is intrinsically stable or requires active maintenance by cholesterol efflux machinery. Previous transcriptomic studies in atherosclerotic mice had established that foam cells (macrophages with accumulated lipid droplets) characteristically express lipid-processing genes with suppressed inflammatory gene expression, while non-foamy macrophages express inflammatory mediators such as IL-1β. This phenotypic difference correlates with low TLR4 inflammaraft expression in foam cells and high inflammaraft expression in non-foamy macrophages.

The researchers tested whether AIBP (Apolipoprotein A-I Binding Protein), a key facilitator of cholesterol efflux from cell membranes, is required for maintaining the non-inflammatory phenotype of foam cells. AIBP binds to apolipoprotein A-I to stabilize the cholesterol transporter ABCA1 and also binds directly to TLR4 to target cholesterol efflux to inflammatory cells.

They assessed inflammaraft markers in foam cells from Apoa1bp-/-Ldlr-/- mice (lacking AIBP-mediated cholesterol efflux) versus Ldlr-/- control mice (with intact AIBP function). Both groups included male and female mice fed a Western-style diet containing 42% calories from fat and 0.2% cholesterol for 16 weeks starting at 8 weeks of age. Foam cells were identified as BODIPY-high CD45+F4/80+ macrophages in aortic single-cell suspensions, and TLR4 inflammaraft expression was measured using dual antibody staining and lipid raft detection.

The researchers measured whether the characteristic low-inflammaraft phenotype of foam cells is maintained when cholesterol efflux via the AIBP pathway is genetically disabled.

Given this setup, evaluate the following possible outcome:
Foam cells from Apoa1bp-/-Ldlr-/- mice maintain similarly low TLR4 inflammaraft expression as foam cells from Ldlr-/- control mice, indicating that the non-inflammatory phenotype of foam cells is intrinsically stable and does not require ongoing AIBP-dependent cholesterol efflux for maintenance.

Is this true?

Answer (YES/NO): NO